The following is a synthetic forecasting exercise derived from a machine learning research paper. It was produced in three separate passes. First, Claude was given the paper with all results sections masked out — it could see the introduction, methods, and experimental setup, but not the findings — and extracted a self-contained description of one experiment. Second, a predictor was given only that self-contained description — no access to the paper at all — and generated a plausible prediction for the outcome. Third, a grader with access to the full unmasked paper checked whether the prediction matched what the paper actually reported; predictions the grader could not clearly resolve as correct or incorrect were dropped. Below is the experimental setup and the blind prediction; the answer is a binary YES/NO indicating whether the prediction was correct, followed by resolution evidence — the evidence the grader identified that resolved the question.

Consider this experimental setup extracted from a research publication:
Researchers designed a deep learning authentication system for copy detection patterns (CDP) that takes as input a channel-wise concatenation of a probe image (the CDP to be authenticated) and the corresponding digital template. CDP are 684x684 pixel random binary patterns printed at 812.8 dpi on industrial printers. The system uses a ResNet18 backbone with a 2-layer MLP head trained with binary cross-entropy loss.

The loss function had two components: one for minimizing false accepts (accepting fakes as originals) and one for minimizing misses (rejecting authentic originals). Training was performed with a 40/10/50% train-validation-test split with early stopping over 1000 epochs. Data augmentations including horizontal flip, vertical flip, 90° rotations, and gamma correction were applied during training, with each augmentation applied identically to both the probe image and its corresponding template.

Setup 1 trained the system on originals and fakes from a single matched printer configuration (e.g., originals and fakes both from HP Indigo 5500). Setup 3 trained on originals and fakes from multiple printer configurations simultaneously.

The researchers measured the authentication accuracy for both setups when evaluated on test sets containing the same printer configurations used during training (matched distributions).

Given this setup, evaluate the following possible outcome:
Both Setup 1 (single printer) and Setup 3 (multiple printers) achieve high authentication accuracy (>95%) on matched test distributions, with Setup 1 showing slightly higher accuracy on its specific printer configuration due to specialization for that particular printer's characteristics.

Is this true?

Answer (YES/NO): NO